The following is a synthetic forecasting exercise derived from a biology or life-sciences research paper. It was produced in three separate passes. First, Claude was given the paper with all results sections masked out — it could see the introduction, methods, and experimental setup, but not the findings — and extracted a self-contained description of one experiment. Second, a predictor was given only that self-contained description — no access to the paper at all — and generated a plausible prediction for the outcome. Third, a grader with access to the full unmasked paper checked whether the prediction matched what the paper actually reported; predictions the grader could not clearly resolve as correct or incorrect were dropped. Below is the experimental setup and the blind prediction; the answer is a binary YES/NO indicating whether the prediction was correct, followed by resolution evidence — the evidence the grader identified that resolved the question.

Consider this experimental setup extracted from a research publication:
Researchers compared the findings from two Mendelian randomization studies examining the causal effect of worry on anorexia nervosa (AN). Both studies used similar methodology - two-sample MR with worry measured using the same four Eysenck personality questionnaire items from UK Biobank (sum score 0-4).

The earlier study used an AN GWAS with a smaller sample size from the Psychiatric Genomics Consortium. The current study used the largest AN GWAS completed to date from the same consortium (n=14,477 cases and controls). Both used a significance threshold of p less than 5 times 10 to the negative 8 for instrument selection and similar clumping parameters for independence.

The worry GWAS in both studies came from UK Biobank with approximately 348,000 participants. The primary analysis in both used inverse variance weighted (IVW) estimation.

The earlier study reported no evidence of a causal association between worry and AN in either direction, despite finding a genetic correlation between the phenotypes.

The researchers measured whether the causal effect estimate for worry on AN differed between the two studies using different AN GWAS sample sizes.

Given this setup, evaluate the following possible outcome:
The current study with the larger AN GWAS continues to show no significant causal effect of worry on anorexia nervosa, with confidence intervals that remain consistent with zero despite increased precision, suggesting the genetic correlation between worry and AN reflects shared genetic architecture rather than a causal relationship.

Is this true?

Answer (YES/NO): NO